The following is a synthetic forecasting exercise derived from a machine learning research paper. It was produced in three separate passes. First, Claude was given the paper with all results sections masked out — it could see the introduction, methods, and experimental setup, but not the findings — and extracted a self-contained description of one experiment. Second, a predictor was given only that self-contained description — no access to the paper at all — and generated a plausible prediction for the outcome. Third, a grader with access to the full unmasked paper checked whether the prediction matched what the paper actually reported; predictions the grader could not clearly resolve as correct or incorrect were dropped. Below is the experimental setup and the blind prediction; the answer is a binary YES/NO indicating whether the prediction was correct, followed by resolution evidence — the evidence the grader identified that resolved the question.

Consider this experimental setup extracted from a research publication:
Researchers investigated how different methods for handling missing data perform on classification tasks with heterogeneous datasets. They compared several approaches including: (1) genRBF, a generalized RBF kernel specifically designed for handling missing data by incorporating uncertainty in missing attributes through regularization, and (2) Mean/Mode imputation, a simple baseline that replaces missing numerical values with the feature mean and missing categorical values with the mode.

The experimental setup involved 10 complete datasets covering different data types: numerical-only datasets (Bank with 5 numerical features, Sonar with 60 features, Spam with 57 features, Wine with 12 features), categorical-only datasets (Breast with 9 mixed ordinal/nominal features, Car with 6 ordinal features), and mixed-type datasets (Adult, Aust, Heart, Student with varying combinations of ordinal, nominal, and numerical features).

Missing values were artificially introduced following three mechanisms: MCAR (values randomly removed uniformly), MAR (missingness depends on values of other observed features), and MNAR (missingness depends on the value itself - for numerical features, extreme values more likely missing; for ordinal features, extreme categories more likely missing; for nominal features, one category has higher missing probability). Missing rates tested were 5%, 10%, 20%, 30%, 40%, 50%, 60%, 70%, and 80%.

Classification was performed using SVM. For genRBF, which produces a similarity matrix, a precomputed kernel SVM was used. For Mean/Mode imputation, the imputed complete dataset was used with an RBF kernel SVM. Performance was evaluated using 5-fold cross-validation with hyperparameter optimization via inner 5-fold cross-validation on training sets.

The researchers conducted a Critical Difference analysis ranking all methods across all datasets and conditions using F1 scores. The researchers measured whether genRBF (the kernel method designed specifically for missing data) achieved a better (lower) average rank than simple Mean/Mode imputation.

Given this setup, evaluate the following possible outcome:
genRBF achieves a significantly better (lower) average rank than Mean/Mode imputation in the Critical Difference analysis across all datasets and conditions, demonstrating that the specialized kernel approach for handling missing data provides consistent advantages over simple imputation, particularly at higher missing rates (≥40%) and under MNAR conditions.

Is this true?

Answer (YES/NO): NO